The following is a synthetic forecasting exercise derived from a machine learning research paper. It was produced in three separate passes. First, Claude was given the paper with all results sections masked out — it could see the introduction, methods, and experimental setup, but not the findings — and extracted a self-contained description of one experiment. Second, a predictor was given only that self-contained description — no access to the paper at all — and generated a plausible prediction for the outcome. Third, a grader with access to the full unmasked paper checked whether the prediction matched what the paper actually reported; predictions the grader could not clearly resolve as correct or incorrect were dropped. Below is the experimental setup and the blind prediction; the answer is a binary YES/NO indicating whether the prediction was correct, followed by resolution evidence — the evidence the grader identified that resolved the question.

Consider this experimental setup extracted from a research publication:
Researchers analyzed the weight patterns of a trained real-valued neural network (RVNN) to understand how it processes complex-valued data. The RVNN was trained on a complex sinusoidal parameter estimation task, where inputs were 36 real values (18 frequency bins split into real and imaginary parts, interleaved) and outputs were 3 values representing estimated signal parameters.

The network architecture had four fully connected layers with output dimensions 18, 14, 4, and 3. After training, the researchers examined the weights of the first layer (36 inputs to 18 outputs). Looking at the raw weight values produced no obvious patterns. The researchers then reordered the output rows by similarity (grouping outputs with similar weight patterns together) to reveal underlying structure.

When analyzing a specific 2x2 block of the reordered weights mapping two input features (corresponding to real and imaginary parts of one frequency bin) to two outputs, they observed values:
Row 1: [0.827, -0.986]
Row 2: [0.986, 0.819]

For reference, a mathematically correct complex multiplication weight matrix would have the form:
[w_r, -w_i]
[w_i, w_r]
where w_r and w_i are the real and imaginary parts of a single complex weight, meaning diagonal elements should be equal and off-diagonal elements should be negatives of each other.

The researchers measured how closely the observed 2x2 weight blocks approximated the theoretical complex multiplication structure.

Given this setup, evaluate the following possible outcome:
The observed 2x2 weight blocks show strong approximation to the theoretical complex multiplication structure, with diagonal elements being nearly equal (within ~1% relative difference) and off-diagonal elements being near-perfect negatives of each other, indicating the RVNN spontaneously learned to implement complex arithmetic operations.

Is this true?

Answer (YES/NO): NO